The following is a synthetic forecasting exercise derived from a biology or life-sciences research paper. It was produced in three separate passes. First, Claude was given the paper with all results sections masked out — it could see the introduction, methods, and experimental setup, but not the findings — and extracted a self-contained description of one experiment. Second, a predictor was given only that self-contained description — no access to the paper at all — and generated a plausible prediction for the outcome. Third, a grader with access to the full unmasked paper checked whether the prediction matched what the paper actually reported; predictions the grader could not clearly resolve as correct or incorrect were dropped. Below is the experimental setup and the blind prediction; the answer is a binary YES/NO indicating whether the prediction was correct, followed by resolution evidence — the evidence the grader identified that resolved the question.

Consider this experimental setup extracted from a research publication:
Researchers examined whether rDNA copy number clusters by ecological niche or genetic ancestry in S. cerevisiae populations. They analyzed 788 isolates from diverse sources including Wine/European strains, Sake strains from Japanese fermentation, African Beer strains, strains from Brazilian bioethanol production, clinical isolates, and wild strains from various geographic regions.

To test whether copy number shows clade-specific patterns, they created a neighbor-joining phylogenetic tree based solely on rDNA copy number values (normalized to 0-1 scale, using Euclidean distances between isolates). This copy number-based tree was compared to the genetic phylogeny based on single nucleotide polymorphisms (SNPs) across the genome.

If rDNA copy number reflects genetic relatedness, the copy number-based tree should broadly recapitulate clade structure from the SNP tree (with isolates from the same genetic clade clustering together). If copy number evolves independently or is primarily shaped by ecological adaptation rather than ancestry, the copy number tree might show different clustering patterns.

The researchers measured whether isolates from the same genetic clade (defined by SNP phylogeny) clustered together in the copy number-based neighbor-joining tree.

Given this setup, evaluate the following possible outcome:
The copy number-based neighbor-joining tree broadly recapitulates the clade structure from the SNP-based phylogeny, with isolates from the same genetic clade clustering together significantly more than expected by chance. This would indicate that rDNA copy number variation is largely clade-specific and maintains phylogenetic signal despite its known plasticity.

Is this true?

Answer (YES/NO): NO